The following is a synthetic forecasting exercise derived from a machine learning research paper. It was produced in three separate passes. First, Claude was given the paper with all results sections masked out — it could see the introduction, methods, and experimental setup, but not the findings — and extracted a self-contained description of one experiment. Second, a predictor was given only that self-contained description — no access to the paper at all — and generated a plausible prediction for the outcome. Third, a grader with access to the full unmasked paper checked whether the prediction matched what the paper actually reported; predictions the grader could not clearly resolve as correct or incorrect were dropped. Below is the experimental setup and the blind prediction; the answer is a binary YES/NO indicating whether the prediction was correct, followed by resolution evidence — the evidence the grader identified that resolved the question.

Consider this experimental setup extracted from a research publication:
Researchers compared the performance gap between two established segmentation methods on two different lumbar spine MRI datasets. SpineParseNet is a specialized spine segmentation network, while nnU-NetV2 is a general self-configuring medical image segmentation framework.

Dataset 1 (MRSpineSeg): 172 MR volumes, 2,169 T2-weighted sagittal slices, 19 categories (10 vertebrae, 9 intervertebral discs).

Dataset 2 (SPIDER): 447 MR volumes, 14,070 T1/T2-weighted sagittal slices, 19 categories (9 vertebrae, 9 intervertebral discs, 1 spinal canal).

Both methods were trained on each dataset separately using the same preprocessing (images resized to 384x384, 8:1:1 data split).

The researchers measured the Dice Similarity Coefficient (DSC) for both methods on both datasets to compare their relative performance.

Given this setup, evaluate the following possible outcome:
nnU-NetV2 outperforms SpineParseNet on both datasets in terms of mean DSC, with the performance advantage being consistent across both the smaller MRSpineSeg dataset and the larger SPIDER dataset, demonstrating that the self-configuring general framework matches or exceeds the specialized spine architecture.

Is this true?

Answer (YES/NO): NO